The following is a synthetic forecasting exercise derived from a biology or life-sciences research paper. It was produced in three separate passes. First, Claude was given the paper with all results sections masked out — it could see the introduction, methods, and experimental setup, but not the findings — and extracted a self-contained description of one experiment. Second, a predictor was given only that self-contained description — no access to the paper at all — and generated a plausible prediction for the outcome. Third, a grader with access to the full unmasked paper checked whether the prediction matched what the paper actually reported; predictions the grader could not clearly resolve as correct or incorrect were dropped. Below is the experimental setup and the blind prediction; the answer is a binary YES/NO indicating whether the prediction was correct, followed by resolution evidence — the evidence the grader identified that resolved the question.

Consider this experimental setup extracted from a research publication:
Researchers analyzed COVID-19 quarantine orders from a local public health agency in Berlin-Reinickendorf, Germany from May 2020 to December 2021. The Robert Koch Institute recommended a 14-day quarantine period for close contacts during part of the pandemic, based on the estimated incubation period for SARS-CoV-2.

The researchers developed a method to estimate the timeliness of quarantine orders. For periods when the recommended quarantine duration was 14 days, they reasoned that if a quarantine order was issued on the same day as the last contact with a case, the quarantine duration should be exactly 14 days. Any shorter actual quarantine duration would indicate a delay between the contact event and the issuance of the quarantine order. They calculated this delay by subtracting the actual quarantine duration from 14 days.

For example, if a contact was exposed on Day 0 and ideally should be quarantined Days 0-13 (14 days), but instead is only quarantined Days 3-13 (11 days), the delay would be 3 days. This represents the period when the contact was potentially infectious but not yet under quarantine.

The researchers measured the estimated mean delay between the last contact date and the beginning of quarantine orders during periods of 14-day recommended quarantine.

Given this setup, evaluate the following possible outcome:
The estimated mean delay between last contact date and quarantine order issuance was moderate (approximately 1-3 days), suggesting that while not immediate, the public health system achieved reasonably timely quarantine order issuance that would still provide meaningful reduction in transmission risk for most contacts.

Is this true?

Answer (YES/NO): NO